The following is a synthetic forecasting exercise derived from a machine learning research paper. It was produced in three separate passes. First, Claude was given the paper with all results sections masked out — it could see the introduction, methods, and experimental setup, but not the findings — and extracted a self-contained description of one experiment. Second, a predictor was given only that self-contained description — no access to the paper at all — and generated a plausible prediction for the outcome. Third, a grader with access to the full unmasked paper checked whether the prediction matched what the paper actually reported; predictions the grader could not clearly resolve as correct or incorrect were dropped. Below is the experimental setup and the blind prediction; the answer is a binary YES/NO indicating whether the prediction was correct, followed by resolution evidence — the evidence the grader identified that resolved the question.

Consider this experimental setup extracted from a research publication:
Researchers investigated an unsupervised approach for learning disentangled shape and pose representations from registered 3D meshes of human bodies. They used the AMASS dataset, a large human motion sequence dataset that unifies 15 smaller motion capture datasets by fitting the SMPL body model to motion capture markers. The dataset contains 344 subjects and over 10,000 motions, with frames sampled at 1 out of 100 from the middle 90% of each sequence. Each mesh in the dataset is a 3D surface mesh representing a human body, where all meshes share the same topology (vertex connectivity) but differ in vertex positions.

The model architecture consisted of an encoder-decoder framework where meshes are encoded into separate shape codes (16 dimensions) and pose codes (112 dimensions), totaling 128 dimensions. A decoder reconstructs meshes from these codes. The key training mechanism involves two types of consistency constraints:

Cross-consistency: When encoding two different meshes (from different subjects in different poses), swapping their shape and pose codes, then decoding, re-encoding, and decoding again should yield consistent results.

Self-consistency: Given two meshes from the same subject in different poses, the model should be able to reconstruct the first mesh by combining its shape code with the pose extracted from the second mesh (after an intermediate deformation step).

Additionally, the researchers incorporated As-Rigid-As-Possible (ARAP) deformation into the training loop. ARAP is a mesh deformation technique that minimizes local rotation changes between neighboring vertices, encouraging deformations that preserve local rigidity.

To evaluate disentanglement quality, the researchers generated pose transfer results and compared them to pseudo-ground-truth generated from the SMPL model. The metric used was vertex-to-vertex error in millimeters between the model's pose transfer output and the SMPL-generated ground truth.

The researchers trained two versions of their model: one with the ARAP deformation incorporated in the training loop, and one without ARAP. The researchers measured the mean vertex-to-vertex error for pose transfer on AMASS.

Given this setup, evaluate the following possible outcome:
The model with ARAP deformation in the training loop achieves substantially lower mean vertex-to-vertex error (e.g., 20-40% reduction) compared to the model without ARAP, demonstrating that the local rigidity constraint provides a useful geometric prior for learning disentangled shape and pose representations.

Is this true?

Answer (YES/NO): NO